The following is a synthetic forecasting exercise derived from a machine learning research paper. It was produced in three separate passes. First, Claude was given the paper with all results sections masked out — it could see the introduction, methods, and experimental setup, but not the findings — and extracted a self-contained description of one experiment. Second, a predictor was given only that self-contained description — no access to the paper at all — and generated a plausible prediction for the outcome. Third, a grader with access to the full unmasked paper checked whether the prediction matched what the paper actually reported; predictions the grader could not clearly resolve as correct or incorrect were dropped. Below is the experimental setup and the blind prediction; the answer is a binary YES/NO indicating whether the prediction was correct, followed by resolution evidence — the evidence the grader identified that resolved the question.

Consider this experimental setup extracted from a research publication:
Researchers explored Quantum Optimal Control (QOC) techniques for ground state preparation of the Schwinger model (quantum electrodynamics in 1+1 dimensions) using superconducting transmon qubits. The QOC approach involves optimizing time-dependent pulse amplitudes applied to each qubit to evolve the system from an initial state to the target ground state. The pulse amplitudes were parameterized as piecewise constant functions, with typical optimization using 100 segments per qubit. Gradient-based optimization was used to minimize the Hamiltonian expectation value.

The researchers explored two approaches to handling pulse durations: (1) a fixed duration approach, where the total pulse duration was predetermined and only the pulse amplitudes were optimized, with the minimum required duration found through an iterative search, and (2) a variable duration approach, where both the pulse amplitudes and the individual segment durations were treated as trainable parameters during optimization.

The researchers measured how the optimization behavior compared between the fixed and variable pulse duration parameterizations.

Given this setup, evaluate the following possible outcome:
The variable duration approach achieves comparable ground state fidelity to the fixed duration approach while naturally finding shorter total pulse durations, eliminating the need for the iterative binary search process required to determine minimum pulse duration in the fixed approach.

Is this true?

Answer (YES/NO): NO